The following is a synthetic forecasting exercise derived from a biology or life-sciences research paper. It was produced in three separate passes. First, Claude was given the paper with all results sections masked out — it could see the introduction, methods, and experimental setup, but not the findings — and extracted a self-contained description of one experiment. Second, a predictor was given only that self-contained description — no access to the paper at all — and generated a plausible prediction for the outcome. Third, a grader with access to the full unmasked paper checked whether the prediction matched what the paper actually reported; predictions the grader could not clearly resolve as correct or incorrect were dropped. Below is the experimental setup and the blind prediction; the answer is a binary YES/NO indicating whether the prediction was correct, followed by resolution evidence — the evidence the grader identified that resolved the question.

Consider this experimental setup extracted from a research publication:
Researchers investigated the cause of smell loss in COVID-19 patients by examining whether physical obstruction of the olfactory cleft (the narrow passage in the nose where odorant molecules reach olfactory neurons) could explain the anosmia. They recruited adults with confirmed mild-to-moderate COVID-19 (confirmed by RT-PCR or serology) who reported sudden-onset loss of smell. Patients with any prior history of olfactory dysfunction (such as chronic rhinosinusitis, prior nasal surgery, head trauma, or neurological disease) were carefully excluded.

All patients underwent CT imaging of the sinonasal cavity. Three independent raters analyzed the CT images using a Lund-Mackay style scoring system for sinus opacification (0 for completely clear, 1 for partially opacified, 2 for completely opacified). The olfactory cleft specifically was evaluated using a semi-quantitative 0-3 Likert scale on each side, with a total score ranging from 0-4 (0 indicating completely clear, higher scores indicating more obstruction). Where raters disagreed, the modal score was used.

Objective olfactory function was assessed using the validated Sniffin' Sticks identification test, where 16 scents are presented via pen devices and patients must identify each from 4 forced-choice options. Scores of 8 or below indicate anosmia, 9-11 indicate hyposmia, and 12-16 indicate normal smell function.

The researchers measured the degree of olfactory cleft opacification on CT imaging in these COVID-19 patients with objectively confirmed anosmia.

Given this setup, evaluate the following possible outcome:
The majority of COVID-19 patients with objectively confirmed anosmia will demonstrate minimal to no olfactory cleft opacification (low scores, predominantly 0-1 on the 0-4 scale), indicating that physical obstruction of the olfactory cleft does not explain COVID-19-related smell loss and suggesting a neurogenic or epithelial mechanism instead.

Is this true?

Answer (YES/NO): YES